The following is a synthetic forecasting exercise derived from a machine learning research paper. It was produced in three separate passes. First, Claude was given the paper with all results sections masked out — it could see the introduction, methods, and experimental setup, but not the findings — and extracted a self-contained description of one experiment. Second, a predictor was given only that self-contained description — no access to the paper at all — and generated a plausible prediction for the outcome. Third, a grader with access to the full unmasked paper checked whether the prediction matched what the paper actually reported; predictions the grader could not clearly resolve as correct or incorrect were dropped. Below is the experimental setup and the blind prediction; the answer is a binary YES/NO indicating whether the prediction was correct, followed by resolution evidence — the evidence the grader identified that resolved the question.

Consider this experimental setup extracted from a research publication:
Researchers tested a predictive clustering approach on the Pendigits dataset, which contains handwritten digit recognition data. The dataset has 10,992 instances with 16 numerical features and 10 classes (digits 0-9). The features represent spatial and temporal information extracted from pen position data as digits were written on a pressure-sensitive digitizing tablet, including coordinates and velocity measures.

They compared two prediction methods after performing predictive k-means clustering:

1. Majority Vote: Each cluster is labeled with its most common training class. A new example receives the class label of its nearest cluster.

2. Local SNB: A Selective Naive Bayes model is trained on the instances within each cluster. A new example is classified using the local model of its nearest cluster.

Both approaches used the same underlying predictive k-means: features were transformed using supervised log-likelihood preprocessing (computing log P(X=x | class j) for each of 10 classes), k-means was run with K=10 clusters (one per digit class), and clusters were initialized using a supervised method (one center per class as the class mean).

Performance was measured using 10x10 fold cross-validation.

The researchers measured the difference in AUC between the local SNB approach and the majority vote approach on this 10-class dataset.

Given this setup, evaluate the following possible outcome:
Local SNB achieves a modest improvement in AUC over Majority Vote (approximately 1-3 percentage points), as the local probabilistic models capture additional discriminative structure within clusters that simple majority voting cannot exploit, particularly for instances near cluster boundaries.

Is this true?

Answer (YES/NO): NO